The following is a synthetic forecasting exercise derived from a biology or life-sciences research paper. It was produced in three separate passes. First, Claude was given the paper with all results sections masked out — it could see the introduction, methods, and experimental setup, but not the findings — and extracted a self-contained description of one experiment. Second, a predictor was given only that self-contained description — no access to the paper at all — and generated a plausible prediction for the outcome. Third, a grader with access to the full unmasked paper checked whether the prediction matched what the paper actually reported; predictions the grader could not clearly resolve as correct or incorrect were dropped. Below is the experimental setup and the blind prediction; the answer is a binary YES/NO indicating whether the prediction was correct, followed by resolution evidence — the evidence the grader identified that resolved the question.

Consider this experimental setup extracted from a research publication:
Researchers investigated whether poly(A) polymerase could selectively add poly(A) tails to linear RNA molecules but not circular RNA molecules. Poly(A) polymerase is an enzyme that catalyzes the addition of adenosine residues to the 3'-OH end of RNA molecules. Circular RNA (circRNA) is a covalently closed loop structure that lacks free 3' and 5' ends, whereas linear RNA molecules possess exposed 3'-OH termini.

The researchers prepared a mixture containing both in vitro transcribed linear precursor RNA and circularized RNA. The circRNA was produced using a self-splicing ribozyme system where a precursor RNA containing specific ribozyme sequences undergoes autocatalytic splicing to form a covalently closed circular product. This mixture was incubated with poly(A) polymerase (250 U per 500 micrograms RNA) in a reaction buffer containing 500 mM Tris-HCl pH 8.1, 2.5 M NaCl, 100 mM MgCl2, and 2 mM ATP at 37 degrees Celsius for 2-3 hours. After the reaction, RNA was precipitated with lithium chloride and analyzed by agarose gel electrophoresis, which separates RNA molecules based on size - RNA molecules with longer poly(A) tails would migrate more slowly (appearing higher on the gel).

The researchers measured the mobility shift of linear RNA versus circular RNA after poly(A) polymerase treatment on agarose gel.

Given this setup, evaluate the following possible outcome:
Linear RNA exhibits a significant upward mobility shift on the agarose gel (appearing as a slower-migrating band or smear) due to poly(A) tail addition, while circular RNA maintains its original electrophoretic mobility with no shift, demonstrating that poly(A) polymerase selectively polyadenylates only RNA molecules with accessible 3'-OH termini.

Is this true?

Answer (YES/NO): YES